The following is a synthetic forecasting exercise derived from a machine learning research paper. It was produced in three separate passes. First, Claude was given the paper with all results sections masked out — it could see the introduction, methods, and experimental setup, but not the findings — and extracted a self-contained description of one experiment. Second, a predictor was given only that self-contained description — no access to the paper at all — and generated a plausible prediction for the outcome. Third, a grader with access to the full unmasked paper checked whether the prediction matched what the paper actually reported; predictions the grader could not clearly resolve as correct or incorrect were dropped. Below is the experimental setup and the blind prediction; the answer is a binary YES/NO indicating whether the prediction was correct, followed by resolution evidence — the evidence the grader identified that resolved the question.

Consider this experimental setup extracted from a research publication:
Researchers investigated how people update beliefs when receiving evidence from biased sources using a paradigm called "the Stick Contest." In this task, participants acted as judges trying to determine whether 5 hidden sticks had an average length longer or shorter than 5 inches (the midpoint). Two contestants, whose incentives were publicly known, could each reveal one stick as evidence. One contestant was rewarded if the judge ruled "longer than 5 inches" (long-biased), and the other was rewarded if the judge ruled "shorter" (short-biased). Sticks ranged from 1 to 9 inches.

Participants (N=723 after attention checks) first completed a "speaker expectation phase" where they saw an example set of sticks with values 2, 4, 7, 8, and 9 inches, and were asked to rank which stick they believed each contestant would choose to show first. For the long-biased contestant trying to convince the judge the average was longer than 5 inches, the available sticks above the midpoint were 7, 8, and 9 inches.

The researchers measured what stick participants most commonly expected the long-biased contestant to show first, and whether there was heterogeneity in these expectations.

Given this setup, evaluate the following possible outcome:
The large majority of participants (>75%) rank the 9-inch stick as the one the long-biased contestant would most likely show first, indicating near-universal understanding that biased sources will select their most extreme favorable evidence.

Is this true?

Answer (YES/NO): NO